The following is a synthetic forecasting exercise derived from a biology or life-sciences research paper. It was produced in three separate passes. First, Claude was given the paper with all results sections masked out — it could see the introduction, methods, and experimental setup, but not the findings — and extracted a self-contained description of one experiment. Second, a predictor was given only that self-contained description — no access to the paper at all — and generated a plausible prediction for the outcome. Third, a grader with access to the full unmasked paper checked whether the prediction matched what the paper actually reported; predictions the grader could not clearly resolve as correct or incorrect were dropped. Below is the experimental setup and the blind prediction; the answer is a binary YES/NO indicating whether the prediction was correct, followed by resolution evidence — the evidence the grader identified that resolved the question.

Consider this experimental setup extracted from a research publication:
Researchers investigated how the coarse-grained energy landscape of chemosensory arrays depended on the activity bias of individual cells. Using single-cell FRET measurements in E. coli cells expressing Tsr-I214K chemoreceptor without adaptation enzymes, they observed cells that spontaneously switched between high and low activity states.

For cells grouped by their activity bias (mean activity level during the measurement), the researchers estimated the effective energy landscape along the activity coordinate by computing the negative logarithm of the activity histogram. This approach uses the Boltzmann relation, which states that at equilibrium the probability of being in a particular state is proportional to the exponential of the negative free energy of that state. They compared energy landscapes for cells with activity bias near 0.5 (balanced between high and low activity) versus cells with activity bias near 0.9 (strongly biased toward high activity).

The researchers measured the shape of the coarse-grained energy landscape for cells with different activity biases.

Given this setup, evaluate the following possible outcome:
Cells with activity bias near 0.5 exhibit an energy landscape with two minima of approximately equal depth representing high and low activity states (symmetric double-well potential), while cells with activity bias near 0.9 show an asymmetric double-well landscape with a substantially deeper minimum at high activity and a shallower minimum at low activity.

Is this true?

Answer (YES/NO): YES